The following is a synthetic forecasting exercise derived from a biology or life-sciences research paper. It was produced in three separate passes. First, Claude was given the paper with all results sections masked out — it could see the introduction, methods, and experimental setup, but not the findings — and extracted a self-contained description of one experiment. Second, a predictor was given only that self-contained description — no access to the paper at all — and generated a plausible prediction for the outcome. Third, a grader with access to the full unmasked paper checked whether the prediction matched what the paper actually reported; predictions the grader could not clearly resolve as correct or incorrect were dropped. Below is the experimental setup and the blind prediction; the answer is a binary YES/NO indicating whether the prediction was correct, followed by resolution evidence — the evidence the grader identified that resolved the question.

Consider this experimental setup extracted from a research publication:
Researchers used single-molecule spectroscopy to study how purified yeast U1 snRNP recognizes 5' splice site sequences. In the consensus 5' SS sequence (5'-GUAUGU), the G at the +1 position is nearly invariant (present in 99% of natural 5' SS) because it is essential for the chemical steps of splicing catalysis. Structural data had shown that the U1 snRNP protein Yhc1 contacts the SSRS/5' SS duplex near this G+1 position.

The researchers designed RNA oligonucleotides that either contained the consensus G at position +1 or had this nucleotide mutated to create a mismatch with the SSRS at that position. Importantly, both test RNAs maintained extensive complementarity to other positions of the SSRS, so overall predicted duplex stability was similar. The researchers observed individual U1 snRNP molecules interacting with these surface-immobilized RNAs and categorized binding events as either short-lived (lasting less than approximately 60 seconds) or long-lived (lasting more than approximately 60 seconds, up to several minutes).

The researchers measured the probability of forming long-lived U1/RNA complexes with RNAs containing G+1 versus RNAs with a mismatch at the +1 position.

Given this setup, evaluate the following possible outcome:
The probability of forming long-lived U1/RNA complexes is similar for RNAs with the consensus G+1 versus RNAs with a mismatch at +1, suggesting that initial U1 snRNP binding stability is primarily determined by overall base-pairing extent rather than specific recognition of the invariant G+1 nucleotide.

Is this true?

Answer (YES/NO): NO